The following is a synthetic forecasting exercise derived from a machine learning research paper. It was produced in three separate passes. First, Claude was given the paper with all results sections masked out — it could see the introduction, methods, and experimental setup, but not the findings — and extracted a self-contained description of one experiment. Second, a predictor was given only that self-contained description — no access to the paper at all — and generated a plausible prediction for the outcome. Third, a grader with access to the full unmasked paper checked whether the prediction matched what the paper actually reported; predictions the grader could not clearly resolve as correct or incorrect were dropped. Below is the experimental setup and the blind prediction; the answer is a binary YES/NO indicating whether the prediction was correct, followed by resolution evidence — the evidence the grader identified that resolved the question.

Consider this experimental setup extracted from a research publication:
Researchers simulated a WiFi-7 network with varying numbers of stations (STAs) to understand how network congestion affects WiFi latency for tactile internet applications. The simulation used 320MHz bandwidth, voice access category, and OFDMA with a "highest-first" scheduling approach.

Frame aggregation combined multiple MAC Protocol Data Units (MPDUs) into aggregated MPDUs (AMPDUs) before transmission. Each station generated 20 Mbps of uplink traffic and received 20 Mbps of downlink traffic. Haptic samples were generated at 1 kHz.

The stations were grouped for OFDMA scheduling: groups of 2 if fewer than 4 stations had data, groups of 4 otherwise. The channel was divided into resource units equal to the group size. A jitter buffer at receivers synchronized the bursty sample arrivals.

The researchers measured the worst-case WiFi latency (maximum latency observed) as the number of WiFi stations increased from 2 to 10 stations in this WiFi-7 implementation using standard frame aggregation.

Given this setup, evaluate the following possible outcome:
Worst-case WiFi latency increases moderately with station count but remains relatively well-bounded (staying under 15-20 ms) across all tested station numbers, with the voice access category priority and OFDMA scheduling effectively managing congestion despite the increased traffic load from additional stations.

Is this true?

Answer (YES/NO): NO